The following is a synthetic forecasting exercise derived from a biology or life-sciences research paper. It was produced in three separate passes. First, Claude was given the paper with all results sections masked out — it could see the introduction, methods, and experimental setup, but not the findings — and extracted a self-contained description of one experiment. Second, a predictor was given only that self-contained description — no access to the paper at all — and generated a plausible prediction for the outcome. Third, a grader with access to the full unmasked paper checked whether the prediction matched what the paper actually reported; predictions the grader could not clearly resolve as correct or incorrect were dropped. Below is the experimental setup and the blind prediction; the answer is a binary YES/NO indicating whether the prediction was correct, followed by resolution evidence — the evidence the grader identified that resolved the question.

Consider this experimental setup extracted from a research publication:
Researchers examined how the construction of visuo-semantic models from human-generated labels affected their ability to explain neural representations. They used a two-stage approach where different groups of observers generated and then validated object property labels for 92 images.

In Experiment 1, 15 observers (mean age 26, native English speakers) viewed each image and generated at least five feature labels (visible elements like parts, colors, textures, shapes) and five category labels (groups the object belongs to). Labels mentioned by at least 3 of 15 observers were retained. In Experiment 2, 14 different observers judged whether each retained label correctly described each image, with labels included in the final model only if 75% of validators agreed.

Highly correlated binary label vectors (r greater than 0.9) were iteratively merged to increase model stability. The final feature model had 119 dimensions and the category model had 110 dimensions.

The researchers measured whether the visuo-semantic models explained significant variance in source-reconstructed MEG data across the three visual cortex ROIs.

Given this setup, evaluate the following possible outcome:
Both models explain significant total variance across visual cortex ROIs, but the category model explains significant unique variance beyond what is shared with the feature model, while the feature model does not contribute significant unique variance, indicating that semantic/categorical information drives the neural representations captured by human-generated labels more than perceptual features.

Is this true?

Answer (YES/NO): NO